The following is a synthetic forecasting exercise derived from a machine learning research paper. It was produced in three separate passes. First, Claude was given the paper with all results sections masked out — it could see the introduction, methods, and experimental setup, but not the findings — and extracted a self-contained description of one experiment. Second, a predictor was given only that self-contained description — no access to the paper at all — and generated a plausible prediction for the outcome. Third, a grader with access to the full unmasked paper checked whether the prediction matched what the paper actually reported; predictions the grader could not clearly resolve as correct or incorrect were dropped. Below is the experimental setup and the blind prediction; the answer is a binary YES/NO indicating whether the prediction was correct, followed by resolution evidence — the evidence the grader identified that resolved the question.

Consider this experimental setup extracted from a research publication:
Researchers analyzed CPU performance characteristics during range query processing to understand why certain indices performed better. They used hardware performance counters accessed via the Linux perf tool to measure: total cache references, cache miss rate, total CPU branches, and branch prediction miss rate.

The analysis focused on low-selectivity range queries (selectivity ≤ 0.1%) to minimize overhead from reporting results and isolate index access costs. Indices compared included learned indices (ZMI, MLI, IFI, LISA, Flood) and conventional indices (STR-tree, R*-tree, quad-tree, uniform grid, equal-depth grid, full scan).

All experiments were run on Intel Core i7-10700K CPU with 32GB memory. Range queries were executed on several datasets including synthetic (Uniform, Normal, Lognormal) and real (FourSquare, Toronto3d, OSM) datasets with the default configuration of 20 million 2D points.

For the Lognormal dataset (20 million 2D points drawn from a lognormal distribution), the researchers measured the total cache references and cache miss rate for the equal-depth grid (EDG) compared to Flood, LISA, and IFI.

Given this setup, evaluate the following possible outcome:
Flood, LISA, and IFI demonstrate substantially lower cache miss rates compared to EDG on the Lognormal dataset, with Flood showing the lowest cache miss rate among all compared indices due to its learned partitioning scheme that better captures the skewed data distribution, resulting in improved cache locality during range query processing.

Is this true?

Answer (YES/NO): NO